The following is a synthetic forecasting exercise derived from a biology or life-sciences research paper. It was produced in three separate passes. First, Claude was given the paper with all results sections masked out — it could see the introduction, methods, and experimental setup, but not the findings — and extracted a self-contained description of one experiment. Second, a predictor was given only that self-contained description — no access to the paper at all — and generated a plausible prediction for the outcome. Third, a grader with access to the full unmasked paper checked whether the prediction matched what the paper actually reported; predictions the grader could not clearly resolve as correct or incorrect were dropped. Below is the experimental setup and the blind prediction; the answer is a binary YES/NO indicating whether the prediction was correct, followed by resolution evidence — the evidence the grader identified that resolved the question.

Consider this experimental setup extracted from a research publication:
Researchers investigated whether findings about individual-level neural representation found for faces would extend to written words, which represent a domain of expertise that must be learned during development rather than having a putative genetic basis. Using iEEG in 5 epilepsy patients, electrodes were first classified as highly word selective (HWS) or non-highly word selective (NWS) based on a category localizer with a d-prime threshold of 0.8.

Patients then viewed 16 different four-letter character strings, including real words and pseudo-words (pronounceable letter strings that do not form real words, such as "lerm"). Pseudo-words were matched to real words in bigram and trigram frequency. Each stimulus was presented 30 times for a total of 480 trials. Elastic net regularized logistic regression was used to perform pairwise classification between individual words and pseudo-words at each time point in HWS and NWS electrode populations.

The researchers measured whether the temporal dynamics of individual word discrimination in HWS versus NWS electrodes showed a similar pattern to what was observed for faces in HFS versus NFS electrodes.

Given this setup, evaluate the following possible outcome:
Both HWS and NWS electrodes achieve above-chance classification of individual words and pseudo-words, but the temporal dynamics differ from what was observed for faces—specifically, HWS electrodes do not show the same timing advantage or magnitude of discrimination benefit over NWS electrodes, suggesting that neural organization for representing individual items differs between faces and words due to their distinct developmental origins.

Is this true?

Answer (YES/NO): NO